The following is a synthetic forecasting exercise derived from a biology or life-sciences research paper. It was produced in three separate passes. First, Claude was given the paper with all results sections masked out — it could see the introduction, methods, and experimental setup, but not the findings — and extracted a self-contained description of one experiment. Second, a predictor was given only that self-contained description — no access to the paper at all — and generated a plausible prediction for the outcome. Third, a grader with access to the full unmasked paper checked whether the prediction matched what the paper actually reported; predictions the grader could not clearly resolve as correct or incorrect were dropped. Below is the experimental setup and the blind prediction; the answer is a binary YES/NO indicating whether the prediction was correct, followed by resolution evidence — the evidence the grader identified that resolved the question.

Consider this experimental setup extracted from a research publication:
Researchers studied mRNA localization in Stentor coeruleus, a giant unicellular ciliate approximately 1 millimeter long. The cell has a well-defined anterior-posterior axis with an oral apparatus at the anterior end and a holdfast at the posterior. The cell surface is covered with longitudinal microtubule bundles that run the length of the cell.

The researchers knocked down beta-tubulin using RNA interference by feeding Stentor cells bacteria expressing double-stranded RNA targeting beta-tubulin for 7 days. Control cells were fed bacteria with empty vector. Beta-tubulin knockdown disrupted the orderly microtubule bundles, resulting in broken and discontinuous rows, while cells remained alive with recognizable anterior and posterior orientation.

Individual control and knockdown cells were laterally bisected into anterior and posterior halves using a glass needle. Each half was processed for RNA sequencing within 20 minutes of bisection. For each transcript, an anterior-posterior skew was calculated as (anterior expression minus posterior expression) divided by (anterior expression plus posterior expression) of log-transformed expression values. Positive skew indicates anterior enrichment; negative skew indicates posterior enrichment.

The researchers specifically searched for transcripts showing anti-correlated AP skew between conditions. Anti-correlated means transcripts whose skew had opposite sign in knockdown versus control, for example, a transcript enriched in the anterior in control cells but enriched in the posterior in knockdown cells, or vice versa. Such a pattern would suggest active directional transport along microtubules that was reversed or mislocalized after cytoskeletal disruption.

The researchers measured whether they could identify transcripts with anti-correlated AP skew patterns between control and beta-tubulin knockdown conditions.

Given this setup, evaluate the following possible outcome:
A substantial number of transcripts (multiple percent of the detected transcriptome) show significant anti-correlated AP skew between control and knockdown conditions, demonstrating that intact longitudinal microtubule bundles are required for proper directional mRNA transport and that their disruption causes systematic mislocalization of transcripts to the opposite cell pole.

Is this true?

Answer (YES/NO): YES